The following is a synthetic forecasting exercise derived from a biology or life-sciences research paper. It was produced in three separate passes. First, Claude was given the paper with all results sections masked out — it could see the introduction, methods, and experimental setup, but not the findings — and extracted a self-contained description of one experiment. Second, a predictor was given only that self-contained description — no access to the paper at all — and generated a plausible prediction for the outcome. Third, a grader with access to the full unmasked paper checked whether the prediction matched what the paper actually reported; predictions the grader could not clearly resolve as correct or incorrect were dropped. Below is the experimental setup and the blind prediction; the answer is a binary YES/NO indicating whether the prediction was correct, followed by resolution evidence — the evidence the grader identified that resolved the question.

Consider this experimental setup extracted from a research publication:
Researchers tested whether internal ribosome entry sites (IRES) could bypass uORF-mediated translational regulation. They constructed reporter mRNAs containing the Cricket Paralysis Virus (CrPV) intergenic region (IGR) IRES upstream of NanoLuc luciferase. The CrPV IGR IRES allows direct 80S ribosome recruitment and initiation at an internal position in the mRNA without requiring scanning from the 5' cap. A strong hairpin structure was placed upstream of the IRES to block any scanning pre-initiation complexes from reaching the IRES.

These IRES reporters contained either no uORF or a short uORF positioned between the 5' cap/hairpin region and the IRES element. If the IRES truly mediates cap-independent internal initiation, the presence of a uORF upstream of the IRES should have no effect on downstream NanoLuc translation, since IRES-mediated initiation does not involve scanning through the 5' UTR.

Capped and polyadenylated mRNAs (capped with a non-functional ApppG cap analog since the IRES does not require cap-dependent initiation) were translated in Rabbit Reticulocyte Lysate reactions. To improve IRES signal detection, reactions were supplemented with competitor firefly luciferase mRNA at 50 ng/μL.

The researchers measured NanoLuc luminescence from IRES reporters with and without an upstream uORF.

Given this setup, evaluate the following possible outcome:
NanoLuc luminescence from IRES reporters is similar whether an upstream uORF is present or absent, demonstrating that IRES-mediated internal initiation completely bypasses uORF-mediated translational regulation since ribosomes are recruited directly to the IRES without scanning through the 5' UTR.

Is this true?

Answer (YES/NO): NO